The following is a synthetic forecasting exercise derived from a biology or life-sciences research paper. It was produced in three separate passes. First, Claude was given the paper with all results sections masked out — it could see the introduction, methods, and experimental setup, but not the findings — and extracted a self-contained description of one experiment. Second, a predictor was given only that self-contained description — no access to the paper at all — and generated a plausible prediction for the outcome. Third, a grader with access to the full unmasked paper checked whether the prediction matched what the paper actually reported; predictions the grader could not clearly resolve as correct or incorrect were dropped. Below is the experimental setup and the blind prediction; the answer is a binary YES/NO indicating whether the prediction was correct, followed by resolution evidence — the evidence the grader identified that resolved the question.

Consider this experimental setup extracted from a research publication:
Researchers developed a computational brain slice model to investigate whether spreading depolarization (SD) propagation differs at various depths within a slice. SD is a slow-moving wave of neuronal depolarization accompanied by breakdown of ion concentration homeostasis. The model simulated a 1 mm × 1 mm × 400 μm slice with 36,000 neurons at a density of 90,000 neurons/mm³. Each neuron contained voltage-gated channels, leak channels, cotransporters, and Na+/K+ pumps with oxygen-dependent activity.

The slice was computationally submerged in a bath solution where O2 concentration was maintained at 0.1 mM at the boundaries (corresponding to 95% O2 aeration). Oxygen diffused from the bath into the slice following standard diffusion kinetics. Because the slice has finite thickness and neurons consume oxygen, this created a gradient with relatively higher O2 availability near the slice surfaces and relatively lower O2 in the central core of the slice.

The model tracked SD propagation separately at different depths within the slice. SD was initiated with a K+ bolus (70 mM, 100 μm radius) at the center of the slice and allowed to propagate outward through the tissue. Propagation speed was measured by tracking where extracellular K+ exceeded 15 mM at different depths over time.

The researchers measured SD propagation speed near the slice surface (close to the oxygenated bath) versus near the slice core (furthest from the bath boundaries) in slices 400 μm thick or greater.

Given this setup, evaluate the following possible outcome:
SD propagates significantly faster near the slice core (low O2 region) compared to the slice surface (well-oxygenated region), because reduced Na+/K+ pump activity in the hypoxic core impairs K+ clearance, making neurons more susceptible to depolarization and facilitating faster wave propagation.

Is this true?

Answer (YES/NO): YES